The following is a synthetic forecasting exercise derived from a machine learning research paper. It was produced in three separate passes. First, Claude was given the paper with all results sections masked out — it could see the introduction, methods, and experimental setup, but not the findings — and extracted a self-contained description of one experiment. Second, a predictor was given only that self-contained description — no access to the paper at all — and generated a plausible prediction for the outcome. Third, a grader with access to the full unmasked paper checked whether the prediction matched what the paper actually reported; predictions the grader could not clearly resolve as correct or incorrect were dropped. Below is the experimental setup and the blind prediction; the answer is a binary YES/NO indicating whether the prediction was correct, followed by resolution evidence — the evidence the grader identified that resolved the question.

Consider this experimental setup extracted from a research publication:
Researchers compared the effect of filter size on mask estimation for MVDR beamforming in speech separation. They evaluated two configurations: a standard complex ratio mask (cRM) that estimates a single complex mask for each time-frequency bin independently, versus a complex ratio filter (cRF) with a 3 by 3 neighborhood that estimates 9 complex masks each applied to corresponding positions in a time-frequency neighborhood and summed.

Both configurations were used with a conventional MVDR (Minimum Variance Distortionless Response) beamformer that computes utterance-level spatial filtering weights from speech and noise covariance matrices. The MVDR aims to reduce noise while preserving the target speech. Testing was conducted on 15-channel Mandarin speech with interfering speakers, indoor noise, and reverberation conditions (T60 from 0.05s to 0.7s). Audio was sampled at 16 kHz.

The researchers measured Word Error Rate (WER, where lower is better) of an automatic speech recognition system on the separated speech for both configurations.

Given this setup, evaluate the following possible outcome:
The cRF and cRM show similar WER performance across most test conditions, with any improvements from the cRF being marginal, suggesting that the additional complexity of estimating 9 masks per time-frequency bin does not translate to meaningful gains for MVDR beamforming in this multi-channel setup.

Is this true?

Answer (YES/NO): YES